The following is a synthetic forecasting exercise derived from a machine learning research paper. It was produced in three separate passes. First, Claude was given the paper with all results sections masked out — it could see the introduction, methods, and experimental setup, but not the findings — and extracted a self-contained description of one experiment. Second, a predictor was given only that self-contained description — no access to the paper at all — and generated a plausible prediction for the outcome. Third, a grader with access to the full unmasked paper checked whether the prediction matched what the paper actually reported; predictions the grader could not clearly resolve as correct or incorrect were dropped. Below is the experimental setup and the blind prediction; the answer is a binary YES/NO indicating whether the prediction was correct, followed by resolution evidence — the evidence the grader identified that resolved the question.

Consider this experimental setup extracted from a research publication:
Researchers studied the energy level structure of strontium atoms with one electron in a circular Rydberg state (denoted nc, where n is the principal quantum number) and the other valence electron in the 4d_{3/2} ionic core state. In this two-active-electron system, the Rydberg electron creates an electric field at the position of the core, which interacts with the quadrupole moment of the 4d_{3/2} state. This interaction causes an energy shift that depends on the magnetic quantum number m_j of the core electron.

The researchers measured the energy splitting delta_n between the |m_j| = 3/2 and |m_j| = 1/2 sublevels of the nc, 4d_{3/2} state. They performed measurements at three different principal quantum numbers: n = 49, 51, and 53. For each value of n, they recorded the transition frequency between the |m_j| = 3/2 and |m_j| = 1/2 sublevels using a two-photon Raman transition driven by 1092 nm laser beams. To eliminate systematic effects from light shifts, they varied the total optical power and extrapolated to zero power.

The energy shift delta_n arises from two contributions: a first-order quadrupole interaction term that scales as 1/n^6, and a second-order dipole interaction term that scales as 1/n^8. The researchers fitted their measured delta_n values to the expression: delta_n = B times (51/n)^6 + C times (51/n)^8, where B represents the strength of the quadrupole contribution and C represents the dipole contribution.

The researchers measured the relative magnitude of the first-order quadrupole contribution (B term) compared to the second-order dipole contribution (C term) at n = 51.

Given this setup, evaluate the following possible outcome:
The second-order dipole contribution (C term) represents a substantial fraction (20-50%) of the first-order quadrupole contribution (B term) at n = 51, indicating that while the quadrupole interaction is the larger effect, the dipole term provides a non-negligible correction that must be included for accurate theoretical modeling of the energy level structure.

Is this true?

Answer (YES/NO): NO